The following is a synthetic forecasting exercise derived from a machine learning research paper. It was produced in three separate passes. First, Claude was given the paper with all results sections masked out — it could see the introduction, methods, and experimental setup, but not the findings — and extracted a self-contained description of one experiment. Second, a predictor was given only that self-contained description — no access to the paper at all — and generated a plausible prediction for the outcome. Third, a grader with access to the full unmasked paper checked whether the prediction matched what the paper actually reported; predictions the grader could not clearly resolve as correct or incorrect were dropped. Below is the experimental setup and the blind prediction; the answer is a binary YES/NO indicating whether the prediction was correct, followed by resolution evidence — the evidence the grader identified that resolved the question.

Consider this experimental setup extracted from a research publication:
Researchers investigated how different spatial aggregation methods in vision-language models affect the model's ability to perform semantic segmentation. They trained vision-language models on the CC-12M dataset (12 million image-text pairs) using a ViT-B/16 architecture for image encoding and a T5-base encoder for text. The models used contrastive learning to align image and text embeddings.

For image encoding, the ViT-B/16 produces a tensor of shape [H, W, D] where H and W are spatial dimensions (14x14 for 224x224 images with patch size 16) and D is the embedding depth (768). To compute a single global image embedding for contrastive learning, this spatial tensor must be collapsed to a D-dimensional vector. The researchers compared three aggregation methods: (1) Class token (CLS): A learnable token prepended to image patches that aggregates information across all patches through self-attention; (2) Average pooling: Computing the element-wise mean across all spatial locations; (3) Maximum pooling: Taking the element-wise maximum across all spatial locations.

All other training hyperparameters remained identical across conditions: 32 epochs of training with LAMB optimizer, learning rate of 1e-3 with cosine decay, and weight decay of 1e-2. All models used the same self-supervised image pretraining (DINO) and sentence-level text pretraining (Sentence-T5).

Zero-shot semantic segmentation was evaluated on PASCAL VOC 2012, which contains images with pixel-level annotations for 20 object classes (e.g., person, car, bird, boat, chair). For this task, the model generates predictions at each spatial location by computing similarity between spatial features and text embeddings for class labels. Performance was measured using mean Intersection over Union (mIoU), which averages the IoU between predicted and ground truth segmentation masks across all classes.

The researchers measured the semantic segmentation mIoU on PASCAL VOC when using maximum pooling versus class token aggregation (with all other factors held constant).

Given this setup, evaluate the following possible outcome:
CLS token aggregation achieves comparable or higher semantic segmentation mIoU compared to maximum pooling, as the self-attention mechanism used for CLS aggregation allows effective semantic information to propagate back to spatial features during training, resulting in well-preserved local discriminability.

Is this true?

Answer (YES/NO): NO